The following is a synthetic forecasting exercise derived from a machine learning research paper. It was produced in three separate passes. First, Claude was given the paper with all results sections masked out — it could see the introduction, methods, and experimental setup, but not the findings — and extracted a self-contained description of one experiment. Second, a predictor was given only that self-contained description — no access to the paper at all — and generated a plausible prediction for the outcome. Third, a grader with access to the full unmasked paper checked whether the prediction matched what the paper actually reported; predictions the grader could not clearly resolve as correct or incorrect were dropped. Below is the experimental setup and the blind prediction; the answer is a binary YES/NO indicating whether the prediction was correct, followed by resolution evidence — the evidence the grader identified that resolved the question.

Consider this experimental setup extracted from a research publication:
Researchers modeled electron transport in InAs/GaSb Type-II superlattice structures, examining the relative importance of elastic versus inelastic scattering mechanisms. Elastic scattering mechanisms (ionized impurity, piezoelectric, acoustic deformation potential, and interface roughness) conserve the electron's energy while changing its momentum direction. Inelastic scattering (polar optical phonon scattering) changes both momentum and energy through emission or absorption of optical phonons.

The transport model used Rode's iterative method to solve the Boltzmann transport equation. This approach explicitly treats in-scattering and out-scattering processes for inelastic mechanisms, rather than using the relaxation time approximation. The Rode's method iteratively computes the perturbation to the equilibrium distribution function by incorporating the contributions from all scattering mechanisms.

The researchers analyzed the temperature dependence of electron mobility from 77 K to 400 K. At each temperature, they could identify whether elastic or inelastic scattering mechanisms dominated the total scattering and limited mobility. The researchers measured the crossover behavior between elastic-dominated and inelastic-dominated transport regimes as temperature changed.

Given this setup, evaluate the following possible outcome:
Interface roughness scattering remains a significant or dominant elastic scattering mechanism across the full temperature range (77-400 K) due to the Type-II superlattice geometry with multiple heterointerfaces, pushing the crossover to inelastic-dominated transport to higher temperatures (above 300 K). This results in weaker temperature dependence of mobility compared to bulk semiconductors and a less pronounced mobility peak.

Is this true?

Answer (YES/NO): NO